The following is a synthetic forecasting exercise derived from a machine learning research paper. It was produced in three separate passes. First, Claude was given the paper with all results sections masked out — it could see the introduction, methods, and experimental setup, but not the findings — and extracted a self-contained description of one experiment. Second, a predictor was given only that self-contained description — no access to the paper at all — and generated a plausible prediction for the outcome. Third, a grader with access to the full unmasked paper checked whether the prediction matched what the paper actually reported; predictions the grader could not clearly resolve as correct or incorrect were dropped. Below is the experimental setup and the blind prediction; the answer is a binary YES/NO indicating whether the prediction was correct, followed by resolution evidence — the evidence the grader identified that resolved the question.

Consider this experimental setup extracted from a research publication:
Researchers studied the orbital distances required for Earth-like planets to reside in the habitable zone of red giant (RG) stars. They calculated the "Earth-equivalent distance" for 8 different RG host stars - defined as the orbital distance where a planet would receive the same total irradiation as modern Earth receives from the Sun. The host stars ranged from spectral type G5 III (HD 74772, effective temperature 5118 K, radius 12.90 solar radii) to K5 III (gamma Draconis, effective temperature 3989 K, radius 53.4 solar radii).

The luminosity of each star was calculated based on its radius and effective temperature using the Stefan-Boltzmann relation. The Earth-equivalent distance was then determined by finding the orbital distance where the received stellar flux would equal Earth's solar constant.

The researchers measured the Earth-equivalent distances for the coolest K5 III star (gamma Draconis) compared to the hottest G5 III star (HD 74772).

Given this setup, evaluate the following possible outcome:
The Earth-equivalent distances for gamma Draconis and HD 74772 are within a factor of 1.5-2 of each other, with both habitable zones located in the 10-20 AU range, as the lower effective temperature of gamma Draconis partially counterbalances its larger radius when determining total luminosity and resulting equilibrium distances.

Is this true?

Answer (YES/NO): NO